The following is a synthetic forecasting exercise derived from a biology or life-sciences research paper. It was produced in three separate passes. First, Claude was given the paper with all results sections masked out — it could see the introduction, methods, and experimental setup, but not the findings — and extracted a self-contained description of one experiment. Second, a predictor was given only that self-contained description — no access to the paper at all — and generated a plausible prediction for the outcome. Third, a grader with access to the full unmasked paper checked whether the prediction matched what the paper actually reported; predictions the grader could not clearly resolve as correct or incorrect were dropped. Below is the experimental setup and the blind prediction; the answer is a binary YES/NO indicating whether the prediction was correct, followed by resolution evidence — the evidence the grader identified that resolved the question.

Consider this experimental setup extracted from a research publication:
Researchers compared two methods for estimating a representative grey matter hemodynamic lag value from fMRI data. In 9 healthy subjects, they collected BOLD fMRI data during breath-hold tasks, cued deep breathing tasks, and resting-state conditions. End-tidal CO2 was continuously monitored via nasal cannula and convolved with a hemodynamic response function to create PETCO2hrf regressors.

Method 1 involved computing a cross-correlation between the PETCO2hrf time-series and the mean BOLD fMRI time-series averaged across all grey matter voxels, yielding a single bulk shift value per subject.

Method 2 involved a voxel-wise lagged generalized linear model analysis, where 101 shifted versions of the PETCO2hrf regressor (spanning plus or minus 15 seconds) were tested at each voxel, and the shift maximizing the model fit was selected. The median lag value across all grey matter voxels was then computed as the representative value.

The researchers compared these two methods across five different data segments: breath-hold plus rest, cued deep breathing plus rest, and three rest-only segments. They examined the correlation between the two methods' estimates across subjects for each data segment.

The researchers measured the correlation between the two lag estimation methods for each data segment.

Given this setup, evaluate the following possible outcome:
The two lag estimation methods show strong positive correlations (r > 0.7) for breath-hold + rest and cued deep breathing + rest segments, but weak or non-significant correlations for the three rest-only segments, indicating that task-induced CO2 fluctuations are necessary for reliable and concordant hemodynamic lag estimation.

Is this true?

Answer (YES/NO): NO